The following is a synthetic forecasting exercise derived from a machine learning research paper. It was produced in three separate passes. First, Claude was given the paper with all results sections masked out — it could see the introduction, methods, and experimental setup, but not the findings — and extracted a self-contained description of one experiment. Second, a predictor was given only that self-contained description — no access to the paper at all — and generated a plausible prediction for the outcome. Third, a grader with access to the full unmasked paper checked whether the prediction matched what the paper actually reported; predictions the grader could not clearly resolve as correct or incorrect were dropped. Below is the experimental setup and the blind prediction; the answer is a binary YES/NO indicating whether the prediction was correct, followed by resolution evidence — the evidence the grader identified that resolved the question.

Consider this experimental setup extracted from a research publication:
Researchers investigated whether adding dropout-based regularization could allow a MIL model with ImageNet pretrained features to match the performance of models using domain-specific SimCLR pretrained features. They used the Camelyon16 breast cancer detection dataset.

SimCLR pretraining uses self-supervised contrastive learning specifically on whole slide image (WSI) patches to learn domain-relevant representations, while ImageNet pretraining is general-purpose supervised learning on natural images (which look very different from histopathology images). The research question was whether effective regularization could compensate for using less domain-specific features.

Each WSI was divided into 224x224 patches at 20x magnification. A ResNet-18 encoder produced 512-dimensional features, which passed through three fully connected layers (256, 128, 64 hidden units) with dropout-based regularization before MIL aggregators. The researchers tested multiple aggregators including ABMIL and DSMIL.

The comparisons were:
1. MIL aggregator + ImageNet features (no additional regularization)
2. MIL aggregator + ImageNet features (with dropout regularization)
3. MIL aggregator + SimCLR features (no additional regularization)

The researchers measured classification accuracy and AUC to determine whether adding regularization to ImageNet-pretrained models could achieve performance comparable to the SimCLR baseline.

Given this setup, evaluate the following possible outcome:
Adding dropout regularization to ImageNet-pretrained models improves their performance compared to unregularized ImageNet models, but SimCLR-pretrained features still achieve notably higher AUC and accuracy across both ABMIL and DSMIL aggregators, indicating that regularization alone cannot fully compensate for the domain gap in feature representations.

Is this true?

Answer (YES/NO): NO